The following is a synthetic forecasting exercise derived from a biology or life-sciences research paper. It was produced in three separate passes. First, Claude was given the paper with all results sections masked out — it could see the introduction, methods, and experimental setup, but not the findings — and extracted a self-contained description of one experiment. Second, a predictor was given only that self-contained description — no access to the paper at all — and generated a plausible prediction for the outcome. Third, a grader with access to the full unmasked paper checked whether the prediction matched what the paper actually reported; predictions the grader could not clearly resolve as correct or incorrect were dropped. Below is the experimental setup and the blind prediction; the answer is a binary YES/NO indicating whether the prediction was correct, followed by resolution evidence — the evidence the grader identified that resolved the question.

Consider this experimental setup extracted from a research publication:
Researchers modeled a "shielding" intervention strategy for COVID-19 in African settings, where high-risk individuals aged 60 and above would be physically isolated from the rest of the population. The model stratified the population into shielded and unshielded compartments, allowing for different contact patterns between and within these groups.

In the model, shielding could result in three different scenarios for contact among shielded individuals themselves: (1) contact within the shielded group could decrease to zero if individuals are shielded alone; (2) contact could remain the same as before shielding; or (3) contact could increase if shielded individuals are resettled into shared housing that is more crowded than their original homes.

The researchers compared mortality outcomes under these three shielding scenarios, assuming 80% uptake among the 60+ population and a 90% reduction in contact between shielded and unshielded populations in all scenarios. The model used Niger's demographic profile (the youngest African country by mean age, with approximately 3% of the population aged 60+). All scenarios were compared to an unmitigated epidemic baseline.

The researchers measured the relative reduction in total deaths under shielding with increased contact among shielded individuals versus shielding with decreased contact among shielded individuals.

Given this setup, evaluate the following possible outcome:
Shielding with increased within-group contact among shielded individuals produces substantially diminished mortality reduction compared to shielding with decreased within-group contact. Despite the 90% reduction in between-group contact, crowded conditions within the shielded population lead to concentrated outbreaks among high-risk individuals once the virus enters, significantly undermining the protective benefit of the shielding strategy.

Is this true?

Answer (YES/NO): NO